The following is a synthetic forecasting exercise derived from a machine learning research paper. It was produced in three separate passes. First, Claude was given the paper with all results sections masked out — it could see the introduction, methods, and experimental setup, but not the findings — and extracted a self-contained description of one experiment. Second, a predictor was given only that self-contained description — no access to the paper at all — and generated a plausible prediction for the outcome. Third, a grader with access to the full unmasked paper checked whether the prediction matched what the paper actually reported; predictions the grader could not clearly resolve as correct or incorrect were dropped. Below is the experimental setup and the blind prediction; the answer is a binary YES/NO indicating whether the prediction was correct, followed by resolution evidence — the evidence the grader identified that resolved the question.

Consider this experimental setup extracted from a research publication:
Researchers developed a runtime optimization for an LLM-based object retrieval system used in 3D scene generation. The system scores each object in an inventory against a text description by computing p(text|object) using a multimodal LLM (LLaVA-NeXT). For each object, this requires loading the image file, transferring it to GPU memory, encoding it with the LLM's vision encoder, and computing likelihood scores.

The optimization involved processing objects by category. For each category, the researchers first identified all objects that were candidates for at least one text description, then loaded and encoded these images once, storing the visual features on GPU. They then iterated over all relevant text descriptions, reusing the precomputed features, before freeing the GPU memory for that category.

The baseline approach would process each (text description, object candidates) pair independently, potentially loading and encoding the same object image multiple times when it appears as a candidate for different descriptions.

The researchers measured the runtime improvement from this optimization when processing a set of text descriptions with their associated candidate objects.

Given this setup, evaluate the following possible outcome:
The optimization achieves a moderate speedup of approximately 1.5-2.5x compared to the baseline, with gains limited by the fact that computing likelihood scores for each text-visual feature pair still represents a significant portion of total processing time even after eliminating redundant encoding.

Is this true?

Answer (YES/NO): NO